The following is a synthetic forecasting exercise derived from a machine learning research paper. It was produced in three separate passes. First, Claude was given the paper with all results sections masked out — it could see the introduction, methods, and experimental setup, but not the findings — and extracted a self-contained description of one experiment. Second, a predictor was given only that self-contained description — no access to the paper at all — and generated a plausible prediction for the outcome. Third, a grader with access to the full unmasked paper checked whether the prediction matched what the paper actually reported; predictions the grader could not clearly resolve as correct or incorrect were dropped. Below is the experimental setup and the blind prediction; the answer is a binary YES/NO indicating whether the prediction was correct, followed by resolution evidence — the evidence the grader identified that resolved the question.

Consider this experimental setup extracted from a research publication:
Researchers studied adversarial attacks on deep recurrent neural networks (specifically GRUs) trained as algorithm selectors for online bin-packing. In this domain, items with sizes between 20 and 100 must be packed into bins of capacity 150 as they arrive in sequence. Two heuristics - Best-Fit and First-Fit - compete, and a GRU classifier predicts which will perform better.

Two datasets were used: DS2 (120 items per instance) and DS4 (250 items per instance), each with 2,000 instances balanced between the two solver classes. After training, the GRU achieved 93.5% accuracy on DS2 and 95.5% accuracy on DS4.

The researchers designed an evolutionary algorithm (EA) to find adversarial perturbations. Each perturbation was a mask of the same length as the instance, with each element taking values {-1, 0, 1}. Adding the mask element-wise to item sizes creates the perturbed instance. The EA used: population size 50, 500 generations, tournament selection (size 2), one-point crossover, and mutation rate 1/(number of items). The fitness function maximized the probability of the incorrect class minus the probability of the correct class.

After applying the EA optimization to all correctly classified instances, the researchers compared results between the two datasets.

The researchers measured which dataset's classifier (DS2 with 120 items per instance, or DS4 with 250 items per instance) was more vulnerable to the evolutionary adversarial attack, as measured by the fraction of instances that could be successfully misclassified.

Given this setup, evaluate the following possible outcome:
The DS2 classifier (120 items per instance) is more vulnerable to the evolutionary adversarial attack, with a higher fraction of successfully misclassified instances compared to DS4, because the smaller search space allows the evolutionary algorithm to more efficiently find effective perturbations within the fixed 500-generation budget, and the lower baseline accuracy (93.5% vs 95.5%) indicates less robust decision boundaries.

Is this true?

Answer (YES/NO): NO